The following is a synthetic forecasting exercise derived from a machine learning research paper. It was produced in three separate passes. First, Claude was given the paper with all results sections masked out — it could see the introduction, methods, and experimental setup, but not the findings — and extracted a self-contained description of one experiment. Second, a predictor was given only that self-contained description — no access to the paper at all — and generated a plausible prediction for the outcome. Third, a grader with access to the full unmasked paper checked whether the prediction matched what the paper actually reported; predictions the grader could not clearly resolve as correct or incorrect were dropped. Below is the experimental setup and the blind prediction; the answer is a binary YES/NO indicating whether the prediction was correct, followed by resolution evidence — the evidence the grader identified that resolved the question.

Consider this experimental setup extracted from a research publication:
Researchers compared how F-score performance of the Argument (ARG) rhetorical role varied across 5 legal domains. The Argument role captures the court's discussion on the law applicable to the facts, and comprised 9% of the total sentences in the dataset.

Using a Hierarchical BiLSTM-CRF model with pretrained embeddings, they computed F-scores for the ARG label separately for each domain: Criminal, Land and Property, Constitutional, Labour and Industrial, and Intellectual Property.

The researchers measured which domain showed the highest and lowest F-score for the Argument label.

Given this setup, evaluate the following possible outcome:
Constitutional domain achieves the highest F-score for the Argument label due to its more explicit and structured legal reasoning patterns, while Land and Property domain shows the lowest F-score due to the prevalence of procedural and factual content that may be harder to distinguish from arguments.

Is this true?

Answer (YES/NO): NO